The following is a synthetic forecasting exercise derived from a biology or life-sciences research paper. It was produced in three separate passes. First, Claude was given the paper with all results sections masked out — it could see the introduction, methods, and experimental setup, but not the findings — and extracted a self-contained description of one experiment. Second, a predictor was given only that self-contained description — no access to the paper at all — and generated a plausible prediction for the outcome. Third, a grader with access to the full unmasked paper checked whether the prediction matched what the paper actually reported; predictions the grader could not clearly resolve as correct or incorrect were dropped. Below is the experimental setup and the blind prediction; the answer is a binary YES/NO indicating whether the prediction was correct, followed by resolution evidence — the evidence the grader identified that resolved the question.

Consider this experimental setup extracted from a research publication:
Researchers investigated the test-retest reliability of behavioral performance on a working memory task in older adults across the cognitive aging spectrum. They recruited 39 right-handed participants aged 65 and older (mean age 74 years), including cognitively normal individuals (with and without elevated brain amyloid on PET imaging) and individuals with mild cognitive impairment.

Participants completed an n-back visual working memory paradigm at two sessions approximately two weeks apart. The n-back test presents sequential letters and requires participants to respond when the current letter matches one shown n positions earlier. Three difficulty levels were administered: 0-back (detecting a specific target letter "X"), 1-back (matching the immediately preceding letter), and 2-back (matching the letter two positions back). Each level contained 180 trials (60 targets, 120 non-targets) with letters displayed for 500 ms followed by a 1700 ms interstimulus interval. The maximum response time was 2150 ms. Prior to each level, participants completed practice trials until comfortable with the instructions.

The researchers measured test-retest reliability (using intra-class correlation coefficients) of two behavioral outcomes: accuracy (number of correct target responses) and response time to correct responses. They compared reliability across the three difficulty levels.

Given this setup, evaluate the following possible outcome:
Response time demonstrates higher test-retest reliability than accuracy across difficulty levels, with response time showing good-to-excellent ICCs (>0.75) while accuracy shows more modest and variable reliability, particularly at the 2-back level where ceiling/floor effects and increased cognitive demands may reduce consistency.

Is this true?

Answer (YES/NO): NO